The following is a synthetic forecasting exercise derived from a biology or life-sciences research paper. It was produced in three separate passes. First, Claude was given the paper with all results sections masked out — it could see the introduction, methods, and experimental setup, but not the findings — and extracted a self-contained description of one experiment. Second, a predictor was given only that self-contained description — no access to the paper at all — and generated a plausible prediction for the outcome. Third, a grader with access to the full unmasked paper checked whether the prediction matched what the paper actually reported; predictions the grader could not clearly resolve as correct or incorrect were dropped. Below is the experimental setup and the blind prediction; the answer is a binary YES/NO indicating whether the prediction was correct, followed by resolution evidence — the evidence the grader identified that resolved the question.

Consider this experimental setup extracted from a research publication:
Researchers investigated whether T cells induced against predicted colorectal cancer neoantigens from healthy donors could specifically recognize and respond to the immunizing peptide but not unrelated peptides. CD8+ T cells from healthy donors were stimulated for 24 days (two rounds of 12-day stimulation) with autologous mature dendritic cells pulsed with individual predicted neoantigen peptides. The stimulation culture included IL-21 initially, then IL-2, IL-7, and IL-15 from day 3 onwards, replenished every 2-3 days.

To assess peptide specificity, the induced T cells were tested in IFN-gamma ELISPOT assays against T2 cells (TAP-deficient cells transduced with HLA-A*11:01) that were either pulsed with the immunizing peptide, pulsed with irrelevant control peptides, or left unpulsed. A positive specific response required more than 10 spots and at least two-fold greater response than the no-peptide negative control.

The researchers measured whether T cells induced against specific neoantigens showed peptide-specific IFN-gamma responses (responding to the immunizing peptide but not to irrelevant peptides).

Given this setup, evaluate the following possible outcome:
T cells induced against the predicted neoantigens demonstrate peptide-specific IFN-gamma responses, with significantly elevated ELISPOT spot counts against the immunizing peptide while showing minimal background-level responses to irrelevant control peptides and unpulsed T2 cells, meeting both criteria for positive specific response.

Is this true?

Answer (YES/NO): NO